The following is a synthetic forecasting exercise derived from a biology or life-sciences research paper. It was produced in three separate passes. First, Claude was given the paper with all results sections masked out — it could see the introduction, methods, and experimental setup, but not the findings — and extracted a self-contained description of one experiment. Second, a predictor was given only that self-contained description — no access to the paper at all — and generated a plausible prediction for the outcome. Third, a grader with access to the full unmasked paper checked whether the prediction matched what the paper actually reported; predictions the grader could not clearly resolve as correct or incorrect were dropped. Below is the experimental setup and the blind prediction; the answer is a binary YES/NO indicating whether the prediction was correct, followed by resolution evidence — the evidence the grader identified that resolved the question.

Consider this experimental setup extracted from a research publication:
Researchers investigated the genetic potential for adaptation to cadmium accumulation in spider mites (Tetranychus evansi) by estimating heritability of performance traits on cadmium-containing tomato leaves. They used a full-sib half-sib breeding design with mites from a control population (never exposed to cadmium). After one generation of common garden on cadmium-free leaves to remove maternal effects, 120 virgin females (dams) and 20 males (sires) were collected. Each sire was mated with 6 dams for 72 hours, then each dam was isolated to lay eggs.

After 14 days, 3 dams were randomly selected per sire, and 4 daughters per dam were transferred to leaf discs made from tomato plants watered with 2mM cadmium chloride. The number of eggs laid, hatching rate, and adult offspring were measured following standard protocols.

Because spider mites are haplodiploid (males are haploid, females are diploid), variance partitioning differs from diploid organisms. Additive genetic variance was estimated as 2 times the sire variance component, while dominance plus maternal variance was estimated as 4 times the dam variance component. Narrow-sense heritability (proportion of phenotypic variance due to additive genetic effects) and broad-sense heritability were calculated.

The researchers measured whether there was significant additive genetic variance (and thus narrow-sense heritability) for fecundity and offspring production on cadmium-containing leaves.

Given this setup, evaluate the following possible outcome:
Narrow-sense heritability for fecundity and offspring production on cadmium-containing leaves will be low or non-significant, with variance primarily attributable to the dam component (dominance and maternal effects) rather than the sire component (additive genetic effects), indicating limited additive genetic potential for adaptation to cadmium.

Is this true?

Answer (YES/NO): YES